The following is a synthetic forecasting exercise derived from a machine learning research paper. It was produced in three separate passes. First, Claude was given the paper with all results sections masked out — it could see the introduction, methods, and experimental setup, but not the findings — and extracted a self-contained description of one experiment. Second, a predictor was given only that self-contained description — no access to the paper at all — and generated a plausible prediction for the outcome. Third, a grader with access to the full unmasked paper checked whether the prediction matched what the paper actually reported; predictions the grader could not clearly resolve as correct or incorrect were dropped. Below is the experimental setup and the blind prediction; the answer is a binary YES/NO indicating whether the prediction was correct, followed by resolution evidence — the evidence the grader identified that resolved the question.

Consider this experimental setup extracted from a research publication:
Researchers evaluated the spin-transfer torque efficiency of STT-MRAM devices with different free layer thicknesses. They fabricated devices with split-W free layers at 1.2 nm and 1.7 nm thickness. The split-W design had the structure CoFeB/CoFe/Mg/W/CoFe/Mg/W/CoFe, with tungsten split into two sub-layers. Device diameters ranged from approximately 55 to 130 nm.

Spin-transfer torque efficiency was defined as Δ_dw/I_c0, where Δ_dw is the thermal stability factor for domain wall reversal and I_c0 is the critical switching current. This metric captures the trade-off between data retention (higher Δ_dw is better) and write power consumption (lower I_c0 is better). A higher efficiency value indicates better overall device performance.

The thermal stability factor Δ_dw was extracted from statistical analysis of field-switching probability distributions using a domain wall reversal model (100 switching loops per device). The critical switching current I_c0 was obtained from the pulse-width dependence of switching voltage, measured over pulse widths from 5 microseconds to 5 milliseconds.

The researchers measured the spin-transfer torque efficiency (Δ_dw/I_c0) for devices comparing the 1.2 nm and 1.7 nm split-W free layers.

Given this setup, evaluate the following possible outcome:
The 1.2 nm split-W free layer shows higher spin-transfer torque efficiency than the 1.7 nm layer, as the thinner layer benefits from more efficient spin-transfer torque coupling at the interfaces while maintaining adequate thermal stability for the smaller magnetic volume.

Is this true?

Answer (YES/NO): YES